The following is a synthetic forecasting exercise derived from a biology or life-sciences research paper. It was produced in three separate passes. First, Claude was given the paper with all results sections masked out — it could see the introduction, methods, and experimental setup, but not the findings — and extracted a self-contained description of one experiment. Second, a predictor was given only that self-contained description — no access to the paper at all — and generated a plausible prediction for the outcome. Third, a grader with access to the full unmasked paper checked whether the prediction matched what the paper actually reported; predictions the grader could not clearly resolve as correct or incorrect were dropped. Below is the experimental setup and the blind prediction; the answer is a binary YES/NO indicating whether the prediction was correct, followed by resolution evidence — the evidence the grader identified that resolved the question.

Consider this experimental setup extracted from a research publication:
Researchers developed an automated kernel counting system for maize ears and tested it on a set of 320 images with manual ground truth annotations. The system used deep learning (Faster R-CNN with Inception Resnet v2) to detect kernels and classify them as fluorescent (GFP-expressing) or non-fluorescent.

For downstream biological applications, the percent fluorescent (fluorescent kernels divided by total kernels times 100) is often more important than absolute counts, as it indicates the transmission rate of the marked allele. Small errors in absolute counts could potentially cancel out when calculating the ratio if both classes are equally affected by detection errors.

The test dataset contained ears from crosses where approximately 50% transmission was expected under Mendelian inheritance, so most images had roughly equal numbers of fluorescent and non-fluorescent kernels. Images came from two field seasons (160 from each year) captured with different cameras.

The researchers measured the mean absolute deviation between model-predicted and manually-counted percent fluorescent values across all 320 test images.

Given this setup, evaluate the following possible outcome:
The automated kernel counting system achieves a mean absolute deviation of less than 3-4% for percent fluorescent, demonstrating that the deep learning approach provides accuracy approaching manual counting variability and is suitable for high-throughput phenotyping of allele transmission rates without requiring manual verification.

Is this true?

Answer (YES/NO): YES